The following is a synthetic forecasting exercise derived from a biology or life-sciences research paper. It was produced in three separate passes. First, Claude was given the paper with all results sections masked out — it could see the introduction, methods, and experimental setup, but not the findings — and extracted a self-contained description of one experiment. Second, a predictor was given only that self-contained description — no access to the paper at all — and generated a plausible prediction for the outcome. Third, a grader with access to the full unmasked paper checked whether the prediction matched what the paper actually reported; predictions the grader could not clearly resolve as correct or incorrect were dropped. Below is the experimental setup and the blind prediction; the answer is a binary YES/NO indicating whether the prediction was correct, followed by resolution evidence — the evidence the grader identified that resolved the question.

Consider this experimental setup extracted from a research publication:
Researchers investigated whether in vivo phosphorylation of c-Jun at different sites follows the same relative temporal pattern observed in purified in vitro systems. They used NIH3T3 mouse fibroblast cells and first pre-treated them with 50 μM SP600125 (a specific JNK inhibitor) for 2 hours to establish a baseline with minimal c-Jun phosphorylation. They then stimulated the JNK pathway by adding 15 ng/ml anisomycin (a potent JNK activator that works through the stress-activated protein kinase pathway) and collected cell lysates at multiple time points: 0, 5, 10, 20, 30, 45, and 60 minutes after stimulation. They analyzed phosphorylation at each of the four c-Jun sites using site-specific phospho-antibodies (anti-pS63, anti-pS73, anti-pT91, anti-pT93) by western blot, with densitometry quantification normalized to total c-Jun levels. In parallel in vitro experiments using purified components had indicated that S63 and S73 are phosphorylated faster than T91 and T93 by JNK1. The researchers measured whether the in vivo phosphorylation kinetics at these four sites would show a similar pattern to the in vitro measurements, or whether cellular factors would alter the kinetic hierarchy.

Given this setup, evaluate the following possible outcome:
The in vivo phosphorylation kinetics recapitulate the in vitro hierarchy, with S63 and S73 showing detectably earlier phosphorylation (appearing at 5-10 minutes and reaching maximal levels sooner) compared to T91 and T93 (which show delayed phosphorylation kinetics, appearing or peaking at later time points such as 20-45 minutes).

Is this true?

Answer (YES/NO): NO